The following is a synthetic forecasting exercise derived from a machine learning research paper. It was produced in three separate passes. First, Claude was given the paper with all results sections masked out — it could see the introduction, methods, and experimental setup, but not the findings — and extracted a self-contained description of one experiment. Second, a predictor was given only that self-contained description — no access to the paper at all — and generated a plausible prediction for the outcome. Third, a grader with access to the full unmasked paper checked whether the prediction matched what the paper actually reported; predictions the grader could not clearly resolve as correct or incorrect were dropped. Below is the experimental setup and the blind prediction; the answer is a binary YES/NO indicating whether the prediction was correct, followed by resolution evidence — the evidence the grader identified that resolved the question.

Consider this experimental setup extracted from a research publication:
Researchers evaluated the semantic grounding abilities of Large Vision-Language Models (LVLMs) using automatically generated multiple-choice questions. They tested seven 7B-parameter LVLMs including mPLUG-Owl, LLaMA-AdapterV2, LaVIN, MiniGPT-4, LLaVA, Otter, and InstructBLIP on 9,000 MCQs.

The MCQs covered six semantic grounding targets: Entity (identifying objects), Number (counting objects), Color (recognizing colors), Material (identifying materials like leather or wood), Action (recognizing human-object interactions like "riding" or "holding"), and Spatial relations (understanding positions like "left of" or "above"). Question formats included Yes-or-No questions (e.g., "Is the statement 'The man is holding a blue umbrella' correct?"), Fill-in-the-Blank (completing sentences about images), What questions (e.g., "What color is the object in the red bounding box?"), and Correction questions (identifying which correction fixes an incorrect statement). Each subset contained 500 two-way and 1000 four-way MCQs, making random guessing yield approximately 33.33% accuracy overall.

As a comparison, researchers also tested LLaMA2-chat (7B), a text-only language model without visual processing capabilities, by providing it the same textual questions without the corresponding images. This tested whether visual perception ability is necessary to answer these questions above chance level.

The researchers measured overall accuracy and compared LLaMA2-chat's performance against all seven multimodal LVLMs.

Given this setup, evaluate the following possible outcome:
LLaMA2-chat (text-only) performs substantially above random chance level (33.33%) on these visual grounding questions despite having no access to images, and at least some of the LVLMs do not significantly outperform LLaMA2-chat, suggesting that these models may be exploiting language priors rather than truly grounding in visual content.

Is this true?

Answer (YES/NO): NO